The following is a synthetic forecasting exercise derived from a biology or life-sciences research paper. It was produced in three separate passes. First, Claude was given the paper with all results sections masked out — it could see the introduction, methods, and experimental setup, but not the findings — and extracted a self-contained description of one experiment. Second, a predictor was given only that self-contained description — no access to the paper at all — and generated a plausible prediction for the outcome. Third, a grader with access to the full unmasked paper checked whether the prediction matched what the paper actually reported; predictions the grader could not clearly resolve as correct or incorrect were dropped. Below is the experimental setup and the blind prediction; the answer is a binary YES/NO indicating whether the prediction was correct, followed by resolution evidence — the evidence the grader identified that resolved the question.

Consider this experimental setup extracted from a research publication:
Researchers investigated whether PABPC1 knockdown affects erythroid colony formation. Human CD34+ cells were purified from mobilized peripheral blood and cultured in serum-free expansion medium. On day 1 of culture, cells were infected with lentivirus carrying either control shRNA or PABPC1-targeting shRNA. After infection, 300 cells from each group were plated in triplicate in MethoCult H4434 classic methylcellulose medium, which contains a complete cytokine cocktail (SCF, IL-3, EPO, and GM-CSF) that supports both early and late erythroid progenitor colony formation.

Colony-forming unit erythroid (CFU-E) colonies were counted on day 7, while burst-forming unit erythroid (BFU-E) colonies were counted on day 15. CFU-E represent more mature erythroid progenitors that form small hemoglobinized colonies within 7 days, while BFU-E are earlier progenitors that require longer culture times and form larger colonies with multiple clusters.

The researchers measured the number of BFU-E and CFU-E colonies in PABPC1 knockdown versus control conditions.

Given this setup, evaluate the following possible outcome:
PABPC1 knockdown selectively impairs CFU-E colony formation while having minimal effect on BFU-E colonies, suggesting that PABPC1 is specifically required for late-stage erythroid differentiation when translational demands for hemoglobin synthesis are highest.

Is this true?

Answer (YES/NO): YES